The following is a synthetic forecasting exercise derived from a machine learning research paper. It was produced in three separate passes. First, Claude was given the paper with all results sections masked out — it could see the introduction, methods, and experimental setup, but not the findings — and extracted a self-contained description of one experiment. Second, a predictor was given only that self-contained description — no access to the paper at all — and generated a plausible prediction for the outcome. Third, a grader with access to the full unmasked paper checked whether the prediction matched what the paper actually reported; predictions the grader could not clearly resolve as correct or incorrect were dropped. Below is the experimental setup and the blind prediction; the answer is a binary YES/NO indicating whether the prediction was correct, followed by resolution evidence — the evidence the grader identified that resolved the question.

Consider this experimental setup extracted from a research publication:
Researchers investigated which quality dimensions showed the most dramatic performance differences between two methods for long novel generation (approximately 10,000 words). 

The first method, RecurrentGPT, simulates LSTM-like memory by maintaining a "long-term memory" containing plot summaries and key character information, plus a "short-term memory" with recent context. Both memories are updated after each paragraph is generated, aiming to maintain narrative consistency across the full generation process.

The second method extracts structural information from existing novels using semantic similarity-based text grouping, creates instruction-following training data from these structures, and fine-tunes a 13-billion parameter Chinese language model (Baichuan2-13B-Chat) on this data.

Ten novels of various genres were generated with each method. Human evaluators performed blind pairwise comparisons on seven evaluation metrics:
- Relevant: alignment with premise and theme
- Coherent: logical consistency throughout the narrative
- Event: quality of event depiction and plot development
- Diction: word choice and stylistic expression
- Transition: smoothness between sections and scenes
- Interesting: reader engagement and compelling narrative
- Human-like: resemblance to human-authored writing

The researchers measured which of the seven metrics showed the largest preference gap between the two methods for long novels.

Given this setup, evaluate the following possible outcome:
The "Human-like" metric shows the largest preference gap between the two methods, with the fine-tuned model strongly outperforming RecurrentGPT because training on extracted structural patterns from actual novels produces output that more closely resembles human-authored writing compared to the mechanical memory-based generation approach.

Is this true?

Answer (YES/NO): YES